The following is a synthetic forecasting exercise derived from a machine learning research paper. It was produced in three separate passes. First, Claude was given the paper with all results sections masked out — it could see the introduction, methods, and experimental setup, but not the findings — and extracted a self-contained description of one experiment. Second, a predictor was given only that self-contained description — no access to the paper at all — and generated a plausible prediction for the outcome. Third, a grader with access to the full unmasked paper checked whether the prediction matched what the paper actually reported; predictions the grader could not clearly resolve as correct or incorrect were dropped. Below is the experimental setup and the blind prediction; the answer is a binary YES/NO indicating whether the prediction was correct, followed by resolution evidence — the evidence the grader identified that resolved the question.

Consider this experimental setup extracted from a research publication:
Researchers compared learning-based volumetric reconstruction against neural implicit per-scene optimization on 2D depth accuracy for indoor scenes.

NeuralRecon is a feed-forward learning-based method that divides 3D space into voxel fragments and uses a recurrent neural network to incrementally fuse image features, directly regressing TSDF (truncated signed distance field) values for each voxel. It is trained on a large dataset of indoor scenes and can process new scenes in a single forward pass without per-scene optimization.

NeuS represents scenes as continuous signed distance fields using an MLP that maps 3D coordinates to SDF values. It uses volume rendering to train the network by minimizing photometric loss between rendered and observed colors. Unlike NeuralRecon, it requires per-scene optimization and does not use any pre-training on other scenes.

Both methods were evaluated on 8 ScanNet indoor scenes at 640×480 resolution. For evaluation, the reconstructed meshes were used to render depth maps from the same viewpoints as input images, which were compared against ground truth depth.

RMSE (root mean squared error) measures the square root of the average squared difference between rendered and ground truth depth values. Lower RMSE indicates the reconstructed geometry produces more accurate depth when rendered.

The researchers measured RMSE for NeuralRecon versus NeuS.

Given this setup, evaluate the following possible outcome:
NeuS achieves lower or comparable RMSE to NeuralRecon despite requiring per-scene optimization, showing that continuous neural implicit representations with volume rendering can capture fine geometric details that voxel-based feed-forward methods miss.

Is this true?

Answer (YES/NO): YES